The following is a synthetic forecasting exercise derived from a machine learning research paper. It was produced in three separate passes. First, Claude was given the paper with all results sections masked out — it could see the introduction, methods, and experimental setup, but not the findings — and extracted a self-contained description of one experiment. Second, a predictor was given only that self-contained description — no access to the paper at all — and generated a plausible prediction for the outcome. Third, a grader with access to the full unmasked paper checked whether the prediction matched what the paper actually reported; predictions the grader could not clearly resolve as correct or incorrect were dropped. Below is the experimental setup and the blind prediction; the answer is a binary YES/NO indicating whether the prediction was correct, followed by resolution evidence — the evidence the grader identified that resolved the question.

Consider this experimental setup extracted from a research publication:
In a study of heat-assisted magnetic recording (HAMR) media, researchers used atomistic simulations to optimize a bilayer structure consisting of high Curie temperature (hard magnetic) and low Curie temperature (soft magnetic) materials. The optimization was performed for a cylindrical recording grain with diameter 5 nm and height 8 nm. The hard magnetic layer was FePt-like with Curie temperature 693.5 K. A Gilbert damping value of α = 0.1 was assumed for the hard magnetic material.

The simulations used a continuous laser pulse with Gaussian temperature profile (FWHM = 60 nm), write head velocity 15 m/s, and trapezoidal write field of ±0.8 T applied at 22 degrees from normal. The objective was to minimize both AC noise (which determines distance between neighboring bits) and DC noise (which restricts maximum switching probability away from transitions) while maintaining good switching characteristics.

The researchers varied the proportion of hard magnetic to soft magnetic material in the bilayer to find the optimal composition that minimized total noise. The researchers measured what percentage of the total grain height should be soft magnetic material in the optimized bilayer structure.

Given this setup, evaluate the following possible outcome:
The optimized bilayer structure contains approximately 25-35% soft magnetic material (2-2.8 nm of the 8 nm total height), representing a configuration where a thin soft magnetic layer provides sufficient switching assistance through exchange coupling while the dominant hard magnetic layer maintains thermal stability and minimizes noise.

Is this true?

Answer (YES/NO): NO